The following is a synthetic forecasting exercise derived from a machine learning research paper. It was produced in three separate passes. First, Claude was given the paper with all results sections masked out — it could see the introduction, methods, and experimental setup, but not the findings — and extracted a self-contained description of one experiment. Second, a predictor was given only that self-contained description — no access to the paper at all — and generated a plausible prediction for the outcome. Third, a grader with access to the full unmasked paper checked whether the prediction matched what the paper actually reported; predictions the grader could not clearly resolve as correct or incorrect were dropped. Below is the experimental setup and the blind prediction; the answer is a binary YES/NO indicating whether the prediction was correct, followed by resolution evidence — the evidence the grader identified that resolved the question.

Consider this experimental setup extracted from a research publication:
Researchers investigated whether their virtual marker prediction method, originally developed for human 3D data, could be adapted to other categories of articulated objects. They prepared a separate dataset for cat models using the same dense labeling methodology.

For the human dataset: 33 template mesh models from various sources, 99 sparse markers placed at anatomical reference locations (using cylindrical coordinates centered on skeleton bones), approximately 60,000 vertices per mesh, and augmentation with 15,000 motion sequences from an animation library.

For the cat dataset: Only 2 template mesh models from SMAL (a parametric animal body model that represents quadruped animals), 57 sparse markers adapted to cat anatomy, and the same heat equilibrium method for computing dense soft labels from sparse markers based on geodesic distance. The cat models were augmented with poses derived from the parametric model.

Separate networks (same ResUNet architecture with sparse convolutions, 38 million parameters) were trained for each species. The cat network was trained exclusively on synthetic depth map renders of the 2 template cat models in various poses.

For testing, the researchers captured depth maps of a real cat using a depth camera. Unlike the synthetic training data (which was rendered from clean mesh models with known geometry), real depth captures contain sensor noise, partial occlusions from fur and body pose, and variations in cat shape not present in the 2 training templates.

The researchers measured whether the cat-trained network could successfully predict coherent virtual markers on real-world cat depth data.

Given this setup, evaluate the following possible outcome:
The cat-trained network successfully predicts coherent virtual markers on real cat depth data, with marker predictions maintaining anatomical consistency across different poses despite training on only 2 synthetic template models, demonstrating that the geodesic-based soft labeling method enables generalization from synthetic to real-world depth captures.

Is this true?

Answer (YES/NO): NO